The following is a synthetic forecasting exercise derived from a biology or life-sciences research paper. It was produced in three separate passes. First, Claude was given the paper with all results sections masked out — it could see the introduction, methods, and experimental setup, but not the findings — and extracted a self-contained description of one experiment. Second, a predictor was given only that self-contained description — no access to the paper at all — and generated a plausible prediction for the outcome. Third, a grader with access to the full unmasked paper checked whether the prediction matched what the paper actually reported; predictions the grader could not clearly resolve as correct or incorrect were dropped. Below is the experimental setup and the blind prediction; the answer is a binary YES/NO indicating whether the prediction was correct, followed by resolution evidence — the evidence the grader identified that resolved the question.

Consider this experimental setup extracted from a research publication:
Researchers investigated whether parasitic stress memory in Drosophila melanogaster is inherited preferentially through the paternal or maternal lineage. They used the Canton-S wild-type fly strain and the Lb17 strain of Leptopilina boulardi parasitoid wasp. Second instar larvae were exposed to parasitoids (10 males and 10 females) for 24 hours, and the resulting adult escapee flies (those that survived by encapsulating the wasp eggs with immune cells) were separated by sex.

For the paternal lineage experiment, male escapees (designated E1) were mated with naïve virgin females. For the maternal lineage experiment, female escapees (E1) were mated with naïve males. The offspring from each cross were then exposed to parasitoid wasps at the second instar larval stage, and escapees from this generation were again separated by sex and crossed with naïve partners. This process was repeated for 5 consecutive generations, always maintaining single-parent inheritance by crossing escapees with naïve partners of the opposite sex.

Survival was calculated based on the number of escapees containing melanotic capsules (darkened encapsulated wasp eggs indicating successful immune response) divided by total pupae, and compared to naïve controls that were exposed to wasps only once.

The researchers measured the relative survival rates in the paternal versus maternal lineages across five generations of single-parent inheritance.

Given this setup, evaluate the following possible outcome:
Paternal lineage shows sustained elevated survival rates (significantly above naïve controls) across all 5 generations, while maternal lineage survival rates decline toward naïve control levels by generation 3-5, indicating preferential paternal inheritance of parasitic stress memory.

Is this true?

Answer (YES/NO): NO